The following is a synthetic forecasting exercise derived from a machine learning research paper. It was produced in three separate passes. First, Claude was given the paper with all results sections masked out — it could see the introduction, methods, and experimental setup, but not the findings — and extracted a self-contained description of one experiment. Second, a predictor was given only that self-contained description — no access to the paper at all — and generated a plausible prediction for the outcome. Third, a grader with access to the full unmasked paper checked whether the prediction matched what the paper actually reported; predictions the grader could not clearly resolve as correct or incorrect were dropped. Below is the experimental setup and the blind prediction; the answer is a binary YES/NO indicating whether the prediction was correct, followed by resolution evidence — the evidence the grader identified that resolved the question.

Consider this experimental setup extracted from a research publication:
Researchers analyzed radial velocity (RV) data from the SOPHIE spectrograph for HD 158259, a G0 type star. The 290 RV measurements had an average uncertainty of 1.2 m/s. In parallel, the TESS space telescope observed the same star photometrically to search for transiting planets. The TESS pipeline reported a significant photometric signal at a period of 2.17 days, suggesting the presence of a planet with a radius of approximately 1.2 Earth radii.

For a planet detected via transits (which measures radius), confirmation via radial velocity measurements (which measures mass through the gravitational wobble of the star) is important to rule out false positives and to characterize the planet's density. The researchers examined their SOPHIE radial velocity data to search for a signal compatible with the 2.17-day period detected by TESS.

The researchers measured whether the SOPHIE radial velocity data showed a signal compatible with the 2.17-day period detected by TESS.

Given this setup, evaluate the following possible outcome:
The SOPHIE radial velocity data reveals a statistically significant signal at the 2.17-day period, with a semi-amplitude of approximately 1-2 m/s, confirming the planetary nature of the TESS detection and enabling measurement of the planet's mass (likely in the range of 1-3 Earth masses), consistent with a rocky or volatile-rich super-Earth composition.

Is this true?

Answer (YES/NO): YES